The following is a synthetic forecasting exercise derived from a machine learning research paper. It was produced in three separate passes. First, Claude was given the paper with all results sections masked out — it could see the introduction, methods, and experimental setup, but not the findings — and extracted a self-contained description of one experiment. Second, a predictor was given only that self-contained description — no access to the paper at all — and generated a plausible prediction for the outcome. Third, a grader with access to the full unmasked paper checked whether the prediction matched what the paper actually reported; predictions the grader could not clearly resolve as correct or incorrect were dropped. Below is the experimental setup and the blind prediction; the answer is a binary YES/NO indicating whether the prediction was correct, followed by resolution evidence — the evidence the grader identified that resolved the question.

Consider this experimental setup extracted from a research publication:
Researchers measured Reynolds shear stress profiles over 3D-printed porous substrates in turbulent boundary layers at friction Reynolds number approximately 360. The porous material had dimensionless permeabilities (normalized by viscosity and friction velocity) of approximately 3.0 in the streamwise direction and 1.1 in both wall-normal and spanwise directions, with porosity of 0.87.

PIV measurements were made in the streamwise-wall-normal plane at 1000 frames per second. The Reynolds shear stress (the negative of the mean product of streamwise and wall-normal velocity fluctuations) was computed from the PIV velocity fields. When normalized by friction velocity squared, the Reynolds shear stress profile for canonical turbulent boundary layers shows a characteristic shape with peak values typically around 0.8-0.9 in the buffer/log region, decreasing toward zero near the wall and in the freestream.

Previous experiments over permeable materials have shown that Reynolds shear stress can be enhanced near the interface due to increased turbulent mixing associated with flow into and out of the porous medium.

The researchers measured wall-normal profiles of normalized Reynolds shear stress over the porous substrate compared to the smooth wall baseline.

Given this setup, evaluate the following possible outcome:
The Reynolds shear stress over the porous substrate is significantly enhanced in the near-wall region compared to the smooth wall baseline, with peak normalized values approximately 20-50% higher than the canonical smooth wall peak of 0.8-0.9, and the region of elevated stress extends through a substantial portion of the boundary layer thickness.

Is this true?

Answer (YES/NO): NO